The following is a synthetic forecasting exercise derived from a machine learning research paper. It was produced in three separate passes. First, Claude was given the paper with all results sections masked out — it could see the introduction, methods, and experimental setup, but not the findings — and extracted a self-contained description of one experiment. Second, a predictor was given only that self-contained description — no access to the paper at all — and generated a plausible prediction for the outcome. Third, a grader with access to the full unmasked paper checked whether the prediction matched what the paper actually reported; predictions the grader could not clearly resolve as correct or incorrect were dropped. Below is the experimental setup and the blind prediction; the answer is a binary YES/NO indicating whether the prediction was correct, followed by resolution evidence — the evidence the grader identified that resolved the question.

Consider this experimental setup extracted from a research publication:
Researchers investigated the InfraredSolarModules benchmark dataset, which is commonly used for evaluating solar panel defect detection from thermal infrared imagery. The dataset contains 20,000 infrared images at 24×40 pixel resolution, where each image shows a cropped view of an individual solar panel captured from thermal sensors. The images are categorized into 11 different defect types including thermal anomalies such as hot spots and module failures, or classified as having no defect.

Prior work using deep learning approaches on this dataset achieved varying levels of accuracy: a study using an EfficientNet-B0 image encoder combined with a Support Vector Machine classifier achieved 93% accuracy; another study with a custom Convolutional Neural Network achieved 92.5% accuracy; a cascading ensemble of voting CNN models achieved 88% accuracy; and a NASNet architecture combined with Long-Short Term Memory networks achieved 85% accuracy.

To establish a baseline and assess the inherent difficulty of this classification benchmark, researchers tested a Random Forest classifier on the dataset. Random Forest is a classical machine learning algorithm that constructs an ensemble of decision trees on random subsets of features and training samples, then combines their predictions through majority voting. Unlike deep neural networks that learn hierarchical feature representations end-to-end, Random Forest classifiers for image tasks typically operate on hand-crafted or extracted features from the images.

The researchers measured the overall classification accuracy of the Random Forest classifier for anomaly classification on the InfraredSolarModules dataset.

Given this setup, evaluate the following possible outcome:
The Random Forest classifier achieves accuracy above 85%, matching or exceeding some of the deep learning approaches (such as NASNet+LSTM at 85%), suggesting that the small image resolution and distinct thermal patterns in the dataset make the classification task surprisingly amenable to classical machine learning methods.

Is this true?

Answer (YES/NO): NO